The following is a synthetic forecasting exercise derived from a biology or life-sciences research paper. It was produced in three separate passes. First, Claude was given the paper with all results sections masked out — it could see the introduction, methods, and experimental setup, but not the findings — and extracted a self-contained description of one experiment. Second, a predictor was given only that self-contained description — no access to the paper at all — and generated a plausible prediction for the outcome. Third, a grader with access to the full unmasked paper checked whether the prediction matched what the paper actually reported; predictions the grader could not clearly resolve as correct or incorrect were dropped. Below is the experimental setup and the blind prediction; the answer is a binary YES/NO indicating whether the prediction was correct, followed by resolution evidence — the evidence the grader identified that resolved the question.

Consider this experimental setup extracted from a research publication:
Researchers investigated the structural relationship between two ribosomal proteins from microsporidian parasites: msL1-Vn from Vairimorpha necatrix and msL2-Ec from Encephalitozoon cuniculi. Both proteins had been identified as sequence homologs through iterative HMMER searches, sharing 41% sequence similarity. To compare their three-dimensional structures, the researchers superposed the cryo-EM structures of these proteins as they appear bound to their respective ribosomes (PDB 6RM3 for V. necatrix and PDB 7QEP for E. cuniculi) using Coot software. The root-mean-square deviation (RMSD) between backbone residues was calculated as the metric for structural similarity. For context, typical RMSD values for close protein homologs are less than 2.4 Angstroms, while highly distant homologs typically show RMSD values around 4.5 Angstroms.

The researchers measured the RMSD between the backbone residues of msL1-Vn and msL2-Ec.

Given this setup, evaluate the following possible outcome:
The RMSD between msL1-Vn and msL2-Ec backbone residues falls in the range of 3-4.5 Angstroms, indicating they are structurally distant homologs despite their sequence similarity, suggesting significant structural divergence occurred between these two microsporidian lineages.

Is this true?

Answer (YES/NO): NO